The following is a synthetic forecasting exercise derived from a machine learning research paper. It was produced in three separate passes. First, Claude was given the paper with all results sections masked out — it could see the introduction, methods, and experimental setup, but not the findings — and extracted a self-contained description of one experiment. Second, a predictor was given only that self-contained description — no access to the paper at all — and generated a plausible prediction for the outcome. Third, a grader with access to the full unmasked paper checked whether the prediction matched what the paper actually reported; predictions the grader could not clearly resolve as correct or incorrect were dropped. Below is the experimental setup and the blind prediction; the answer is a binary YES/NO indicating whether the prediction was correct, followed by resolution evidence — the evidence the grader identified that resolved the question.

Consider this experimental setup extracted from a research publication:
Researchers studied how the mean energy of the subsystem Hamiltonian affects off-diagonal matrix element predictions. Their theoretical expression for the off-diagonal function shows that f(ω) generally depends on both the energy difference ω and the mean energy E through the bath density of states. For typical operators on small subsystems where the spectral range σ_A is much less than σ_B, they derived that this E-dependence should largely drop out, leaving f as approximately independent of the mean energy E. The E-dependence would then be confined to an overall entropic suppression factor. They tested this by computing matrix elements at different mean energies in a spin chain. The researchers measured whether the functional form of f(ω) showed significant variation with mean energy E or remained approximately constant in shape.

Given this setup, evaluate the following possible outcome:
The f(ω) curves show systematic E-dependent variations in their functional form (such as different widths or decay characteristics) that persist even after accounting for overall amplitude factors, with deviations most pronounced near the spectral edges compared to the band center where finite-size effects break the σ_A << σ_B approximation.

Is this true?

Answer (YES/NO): NO